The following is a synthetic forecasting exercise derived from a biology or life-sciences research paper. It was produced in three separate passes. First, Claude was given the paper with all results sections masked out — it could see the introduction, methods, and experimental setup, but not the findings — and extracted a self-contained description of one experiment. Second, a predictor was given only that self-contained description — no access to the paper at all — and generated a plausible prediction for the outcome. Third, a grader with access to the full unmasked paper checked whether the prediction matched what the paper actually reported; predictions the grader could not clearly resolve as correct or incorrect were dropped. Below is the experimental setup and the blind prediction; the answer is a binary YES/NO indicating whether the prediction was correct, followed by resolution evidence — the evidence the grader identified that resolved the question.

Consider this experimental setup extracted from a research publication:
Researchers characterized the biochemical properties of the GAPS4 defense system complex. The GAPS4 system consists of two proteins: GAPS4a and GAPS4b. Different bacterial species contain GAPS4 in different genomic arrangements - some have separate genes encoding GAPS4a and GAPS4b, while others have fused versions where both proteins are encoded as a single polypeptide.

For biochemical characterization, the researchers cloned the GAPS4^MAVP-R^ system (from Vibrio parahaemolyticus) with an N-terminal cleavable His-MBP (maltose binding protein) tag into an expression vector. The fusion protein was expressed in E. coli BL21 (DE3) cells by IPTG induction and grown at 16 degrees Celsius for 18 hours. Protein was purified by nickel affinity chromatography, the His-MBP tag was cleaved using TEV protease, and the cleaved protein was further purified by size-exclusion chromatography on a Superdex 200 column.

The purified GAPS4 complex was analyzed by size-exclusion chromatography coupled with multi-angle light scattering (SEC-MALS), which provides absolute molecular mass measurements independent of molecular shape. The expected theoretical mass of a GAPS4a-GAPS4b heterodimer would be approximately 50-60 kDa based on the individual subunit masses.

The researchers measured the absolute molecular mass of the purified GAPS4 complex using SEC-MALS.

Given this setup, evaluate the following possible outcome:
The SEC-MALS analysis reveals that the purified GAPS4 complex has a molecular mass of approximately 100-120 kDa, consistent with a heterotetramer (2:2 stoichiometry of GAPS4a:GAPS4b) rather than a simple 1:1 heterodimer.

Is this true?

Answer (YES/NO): NO